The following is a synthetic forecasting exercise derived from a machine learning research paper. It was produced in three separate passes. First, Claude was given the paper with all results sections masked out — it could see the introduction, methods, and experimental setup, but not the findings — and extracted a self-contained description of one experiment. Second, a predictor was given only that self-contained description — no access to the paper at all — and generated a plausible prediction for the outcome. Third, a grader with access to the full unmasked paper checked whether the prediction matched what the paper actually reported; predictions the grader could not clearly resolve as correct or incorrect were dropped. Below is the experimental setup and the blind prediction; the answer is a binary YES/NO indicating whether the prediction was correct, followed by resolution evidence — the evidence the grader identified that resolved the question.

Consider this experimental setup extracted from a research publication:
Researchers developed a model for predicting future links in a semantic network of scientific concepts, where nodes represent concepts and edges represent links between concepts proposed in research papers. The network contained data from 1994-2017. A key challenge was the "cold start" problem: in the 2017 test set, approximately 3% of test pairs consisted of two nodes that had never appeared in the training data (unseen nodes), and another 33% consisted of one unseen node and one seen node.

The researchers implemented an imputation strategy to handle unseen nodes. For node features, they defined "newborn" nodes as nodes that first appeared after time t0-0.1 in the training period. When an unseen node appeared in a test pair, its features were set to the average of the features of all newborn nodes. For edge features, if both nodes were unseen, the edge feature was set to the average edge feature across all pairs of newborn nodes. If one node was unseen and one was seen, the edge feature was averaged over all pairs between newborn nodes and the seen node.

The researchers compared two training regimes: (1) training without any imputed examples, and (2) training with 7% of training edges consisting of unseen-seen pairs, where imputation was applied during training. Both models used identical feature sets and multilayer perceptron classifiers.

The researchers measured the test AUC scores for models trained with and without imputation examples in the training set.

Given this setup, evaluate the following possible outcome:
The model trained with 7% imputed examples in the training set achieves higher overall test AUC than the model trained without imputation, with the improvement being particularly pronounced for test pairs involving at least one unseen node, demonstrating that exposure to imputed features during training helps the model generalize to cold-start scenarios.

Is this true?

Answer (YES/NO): NO